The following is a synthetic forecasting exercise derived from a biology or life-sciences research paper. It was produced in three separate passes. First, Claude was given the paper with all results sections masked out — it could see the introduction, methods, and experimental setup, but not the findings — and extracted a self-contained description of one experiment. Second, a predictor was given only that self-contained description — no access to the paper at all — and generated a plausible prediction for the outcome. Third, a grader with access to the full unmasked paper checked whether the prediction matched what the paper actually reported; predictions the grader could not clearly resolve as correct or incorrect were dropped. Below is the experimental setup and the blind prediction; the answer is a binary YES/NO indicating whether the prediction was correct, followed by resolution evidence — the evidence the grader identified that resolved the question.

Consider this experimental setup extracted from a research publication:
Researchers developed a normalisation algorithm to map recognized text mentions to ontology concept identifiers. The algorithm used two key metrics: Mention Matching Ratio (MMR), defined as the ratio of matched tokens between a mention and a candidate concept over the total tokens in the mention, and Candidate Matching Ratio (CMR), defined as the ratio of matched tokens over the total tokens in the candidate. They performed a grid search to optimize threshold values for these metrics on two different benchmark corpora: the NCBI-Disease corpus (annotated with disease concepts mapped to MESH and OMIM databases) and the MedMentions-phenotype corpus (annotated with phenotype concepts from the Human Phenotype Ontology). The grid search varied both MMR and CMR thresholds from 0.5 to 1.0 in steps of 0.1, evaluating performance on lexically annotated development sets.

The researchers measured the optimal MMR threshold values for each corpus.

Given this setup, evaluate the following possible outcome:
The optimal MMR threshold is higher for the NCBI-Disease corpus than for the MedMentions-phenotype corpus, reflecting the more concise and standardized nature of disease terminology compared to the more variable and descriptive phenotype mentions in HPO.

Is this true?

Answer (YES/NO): YES